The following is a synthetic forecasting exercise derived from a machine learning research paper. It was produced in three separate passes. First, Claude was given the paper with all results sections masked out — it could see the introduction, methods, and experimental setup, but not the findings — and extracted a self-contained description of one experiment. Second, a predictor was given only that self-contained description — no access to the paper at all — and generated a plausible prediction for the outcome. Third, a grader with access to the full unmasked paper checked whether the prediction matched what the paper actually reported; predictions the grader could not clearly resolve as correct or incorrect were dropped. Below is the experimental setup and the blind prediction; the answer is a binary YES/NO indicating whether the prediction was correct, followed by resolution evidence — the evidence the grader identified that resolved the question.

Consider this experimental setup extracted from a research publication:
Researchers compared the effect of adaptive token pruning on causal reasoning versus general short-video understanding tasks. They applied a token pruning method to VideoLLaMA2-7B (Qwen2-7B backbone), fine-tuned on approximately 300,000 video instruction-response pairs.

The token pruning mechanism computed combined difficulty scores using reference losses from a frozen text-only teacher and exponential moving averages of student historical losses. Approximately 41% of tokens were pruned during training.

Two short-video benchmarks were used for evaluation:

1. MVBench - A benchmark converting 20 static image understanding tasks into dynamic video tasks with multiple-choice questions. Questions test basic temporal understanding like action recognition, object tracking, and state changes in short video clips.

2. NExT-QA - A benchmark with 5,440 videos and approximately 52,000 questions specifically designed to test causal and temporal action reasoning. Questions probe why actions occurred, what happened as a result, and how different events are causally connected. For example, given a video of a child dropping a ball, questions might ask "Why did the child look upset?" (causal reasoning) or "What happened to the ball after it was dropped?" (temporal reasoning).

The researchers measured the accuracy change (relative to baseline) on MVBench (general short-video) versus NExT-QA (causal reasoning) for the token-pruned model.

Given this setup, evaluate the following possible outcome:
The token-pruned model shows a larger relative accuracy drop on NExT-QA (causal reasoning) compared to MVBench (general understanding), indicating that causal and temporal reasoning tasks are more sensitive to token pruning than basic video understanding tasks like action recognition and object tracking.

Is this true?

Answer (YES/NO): NO